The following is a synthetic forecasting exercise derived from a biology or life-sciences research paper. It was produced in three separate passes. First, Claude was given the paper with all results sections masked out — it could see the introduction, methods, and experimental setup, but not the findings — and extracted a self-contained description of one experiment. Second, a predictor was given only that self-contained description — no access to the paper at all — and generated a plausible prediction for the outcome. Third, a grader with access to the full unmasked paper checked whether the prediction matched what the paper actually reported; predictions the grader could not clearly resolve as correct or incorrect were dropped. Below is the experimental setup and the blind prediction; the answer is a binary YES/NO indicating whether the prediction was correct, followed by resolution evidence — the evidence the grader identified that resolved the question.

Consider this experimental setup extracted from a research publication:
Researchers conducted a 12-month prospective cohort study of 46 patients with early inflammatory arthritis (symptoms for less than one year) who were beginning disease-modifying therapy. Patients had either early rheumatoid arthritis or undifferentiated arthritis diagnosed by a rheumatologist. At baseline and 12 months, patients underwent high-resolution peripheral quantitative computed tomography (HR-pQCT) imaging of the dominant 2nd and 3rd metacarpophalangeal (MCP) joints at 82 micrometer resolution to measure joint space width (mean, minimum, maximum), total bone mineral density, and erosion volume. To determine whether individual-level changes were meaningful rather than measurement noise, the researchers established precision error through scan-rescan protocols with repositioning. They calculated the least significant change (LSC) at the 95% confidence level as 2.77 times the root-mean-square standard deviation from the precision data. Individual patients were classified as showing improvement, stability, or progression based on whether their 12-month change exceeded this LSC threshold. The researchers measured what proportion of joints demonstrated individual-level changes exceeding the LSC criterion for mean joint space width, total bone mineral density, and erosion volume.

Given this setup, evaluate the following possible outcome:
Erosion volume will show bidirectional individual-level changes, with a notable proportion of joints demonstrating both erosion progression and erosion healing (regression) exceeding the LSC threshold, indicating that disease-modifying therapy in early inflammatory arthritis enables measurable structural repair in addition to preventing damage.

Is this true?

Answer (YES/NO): NO